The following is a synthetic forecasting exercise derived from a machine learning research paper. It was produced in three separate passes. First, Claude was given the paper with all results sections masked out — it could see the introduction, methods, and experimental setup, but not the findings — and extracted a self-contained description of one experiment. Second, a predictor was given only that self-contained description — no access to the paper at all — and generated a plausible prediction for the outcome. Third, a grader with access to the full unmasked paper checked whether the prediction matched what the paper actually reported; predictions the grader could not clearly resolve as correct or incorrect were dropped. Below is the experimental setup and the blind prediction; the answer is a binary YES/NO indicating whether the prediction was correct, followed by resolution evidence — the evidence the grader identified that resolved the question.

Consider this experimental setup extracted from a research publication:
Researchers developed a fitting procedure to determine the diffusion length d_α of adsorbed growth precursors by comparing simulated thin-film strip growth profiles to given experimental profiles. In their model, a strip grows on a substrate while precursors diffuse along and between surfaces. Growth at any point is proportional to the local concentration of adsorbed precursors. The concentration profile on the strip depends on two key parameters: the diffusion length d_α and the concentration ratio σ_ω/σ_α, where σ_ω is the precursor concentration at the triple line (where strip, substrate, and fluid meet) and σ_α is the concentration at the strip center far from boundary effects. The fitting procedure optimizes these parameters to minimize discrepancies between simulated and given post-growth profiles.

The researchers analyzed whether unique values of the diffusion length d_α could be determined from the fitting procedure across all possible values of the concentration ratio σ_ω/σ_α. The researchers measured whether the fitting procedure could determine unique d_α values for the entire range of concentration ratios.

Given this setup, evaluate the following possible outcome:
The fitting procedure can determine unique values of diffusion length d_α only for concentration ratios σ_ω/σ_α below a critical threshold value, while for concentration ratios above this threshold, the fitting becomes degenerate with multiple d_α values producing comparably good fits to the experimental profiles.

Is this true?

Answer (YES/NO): NO